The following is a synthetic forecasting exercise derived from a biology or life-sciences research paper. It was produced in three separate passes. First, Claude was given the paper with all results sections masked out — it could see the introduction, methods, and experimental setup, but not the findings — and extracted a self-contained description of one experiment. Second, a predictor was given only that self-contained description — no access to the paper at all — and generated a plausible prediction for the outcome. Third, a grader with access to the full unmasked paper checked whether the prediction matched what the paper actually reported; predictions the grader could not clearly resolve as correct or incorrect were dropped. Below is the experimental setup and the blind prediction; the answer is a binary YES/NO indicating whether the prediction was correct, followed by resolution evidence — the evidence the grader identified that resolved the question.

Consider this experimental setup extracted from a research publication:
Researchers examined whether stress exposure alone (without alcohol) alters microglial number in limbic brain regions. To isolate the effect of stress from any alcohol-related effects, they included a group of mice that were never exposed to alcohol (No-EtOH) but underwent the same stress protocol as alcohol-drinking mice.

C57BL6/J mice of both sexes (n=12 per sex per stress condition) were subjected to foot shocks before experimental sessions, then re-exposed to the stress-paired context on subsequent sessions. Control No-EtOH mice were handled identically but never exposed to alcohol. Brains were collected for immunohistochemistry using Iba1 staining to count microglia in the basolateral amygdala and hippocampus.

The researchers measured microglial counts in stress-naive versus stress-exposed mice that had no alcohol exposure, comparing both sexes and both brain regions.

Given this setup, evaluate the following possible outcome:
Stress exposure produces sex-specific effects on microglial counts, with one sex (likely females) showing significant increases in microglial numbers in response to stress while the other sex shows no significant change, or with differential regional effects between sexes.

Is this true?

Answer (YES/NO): NO